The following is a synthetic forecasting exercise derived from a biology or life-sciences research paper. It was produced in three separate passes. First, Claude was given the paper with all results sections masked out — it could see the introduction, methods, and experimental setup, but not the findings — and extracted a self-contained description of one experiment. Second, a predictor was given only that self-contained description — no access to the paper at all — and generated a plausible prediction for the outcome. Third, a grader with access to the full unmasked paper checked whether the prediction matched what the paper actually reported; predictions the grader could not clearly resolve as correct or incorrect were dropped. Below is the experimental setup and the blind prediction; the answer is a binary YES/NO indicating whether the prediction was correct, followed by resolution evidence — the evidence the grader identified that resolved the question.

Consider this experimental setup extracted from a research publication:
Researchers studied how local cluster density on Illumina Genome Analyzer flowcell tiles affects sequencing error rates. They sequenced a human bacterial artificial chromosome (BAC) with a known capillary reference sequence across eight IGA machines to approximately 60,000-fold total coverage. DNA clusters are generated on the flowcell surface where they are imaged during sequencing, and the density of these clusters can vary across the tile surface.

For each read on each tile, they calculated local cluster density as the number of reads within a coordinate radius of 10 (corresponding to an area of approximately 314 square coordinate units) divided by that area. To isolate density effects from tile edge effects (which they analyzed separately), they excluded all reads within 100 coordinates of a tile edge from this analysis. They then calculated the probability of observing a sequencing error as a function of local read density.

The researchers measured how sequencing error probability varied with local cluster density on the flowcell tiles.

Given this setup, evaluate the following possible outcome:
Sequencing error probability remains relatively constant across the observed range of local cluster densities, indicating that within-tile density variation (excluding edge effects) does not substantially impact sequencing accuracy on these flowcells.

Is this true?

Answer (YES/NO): YES